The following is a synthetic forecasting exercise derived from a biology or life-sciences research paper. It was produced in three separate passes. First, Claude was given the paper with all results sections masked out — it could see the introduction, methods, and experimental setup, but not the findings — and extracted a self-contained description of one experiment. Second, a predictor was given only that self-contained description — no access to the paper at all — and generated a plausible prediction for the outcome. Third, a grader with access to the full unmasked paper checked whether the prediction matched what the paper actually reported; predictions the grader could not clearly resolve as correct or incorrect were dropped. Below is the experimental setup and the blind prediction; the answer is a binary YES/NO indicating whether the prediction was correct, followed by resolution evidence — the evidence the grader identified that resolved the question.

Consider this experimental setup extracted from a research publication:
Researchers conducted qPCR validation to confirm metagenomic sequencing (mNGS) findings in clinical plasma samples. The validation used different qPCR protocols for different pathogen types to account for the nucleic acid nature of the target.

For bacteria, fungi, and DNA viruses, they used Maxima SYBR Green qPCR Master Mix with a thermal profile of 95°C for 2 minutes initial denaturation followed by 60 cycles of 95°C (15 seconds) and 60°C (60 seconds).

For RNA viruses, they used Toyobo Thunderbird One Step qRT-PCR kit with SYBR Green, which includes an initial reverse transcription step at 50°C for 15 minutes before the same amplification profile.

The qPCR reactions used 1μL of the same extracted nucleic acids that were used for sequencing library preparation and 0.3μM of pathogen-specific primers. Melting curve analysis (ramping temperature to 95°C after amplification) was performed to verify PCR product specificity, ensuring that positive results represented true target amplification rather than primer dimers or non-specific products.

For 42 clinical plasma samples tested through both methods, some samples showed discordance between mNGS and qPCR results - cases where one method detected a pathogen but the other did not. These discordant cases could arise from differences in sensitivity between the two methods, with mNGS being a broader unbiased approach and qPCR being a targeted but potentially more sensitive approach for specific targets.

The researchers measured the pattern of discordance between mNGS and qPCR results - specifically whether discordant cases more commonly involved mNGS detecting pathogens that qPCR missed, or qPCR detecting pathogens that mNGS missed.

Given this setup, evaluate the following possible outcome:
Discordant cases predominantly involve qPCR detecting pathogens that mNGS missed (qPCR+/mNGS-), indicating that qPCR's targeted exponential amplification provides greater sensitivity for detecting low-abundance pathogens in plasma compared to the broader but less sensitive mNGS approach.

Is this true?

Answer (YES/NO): YES